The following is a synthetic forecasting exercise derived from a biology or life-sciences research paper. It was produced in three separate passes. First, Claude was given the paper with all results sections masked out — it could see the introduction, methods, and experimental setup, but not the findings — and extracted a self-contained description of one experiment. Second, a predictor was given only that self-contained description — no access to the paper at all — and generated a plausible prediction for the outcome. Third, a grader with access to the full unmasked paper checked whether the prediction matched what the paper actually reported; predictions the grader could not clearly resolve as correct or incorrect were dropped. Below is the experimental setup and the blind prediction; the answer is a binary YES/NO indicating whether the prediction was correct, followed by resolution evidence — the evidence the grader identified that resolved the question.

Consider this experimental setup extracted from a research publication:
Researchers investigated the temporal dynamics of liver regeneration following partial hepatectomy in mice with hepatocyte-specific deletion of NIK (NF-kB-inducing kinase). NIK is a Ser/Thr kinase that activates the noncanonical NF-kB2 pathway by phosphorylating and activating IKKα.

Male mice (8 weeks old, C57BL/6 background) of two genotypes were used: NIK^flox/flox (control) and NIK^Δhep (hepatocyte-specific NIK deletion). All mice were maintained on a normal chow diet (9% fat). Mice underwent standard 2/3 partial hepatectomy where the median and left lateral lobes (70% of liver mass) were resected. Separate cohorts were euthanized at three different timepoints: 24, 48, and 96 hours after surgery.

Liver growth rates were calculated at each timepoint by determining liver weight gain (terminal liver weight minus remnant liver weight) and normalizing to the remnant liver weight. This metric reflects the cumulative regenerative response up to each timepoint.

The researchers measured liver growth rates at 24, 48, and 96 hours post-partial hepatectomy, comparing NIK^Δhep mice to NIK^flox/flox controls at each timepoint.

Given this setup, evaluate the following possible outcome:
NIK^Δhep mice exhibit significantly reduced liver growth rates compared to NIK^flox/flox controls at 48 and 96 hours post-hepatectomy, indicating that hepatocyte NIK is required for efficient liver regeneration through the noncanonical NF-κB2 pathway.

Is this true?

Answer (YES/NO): NO